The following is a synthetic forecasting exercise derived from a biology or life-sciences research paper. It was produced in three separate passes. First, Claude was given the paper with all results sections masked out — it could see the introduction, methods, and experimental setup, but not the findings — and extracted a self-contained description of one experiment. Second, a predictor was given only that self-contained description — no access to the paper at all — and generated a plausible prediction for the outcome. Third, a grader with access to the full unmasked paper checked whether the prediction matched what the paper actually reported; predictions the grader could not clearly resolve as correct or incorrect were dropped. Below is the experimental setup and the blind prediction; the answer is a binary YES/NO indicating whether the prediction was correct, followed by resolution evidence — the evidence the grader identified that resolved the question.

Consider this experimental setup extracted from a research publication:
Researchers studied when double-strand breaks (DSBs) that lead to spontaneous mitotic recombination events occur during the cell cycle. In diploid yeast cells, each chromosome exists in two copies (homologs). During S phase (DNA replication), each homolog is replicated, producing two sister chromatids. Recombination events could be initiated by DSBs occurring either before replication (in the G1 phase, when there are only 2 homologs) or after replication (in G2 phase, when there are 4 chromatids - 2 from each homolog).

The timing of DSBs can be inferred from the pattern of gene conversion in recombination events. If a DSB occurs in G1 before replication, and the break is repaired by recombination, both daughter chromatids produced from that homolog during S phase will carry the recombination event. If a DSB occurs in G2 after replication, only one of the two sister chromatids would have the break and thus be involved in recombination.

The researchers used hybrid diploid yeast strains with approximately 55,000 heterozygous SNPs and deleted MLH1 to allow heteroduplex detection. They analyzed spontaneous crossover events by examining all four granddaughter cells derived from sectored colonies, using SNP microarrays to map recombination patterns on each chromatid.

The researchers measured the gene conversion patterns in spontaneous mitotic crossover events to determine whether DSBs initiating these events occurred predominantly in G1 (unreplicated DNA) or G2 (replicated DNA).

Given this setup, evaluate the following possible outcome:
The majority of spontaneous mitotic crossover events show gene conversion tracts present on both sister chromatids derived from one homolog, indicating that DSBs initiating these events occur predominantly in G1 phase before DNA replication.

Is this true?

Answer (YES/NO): YES